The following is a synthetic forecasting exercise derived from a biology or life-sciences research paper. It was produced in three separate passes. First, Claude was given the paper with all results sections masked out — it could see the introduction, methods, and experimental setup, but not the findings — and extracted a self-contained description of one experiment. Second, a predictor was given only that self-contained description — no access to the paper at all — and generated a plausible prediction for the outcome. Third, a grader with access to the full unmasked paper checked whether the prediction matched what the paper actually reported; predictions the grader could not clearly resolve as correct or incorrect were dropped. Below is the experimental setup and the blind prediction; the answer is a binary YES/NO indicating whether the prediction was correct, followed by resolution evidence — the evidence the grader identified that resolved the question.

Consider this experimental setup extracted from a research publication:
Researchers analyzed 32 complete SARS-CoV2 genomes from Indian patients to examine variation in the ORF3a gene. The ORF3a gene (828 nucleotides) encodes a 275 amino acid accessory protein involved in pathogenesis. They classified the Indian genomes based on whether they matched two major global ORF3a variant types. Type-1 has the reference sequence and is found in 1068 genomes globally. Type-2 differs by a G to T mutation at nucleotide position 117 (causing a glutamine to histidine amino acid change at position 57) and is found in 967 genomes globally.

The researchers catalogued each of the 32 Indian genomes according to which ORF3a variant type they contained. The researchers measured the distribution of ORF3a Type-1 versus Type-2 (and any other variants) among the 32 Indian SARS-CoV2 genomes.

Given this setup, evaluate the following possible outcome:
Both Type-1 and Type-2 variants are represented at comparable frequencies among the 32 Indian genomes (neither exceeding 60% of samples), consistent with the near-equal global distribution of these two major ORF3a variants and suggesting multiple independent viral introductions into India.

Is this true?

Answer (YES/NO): NO